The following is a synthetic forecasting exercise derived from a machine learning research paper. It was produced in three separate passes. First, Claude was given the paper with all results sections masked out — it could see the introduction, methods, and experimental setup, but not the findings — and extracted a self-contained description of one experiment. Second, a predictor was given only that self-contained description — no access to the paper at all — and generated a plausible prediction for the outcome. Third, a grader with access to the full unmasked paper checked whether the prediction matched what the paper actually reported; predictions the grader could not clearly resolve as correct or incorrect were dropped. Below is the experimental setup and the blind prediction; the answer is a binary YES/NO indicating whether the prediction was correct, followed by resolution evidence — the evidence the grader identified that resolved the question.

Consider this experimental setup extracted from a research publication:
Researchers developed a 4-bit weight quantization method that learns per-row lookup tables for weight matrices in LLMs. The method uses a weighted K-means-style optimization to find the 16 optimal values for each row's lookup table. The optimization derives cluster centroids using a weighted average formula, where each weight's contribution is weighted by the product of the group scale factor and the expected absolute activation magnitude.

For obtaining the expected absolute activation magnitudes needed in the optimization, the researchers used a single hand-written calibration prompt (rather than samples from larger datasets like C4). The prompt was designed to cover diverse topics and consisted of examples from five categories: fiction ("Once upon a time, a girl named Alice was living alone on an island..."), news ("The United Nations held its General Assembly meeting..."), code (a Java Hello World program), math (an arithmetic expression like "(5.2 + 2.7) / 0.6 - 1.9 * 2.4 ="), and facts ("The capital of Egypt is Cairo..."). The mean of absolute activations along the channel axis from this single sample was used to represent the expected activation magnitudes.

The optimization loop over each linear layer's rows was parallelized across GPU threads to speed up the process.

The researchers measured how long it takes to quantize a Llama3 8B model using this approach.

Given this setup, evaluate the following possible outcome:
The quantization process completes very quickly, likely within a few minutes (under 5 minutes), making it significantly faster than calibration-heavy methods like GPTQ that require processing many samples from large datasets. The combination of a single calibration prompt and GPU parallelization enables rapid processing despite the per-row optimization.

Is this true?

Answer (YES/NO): NO